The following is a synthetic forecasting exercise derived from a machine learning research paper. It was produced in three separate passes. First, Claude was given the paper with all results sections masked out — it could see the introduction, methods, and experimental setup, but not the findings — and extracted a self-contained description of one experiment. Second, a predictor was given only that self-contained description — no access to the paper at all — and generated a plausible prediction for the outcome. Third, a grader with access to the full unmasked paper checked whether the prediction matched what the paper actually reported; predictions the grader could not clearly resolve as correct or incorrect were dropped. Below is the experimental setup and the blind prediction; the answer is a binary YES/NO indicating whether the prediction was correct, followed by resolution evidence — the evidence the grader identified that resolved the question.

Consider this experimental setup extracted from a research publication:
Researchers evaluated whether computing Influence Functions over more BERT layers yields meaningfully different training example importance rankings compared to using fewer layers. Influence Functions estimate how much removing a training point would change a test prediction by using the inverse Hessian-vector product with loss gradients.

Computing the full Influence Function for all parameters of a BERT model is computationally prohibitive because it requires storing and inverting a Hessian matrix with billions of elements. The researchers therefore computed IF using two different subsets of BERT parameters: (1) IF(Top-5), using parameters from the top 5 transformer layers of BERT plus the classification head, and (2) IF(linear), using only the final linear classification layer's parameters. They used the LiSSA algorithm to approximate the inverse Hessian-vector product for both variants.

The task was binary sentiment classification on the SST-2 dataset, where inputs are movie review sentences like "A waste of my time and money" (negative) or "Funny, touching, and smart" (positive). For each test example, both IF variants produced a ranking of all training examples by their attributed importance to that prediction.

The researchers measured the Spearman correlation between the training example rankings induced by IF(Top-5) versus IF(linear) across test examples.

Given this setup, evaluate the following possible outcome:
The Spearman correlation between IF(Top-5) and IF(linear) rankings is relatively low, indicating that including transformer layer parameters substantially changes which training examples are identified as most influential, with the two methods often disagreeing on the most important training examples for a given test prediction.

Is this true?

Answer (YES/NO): NO